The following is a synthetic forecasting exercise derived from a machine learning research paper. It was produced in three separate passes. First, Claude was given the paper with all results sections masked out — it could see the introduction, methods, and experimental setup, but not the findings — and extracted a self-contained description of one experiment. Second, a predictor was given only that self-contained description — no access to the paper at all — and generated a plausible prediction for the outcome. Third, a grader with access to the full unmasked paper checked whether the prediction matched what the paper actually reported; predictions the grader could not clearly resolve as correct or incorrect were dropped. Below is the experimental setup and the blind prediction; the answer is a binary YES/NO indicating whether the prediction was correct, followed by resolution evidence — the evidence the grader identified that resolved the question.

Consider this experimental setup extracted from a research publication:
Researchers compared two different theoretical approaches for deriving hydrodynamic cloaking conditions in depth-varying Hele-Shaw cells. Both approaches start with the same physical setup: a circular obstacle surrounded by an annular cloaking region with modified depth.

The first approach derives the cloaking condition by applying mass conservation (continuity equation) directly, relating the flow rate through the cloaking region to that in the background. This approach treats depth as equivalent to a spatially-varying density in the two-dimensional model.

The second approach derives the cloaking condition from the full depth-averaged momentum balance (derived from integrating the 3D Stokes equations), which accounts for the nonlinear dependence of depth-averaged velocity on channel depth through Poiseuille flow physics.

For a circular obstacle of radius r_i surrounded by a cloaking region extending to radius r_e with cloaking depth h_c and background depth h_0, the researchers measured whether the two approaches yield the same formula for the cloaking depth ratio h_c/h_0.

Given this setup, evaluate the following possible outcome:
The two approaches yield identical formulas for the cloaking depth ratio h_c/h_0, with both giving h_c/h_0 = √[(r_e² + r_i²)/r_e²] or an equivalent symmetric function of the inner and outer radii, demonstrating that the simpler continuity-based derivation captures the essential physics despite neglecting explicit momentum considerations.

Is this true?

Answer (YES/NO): NO